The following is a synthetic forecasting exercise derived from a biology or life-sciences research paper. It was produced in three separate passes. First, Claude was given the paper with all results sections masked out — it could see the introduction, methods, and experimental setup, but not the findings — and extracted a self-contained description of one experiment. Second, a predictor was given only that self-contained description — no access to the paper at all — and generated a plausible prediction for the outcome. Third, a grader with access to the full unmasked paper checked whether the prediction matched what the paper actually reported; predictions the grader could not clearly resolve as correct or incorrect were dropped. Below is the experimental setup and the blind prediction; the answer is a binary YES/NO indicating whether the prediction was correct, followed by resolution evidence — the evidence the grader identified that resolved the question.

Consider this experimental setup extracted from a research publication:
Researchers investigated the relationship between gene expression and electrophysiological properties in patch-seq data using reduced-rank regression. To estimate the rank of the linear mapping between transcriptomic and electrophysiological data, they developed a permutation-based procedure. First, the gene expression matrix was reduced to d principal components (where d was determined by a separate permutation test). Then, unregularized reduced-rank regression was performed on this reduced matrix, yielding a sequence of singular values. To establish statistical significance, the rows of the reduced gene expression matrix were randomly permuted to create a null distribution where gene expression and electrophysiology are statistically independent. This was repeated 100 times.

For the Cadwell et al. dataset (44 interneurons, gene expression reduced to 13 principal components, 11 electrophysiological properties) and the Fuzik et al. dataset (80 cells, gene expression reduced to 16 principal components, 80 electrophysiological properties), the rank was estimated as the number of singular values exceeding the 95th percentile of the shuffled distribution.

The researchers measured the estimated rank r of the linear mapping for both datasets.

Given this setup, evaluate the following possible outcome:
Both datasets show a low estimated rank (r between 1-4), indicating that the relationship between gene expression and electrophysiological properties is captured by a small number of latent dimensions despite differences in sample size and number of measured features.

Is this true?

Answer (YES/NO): YES